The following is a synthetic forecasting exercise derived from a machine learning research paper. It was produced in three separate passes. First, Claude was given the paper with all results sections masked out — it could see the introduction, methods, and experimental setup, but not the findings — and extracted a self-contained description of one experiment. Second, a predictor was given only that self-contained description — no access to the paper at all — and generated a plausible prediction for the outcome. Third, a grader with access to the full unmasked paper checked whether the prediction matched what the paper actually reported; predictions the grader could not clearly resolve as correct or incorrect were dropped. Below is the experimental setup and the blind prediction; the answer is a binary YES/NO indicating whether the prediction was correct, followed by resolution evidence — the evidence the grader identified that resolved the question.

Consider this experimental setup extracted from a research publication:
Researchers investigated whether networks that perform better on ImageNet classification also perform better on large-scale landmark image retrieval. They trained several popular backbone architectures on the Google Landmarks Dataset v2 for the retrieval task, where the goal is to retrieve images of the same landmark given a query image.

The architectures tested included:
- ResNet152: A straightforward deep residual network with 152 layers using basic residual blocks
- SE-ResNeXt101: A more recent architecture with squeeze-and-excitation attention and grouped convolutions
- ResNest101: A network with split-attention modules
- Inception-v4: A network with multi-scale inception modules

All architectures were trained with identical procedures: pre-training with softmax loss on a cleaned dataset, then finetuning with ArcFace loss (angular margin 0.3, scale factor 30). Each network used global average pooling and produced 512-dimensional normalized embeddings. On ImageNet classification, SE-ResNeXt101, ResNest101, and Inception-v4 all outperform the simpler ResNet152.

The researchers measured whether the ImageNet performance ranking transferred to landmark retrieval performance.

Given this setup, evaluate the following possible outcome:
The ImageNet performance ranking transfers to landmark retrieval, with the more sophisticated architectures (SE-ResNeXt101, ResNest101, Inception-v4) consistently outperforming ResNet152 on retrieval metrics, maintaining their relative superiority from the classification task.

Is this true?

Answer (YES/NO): NO